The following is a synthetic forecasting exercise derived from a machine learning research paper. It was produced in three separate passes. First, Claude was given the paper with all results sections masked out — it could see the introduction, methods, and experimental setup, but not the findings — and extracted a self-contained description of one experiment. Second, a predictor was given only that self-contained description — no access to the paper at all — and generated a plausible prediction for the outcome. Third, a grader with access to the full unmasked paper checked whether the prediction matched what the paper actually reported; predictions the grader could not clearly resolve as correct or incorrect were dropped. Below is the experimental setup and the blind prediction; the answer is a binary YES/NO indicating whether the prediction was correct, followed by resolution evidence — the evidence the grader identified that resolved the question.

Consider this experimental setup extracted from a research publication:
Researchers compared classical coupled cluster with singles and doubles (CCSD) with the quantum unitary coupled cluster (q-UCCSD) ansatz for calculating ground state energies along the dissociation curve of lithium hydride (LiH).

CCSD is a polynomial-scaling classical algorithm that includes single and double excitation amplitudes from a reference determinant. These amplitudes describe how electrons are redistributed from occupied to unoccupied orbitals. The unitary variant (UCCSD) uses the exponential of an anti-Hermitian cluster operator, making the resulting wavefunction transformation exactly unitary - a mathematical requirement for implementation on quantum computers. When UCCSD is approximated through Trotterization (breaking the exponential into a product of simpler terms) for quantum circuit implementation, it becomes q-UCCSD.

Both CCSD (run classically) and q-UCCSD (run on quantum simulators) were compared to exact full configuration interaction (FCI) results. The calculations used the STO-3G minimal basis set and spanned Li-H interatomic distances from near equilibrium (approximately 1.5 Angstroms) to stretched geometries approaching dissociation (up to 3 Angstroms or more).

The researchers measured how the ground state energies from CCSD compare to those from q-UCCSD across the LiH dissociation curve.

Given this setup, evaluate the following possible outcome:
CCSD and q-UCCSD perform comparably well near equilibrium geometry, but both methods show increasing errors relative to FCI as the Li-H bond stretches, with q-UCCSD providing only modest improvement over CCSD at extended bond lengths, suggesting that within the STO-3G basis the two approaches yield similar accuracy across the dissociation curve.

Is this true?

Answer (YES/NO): NO